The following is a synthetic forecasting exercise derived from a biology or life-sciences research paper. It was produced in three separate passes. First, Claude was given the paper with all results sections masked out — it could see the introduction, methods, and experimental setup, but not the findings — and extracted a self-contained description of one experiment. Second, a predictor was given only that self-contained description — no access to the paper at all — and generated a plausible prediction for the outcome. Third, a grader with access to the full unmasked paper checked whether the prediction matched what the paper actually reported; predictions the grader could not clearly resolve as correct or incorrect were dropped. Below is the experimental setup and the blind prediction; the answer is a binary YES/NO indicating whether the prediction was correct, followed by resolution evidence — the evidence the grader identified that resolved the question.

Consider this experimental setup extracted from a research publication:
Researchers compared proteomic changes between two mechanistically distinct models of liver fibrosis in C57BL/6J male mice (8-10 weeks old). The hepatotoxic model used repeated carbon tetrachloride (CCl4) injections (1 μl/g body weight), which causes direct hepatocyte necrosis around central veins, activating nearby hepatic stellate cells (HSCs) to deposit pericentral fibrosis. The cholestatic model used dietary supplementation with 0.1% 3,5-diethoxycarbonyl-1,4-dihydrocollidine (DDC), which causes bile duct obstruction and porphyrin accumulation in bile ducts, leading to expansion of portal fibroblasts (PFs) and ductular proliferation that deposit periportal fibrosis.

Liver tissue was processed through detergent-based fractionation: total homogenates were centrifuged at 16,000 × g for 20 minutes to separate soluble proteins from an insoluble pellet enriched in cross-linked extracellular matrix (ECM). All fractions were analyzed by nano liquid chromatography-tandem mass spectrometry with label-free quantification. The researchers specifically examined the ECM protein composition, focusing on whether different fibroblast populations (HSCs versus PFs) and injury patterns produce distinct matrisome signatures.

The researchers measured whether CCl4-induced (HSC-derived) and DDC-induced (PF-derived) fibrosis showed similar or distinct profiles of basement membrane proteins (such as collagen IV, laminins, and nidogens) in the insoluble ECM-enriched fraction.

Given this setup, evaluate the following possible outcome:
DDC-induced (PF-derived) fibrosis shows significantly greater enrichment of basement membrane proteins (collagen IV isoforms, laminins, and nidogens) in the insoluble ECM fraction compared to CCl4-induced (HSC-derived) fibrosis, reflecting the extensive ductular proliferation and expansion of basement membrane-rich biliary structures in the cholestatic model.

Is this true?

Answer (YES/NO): YES